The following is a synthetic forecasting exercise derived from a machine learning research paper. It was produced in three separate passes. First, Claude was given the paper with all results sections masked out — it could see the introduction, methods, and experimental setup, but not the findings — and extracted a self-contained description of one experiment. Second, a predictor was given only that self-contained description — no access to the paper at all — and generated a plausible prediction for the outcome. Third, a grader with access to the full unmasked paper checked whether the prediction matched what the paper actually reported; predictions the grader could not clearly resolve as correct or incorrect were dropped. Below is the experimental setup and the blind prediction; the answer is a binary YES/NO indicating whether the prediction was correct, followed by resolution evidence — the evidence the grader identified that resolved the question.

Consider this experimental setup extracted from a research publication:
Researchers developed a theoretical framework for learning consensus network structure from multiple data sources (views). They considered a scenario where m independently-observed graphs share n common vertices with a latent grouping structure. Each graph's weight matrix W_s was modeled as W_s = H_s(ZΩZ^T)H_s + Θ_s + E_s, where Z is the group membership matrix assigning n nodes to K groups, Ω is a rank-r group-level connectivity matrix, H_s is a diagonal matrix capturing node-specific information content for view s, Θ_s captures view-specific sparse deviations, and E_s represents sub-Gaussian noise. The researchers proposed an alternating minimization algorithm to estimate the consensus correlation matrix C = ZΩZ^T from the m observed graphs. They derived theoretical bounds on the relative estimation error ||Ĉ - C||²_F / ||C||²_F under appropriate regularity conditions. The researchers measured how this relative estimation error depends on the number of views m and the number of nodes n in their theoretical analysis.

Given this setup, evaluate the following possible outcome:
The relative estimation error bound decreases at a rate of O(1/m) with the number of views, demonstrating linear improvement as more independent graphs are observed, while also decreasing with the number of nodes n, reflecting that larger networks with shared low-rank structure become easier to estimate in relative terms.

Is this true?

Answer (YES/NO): YES